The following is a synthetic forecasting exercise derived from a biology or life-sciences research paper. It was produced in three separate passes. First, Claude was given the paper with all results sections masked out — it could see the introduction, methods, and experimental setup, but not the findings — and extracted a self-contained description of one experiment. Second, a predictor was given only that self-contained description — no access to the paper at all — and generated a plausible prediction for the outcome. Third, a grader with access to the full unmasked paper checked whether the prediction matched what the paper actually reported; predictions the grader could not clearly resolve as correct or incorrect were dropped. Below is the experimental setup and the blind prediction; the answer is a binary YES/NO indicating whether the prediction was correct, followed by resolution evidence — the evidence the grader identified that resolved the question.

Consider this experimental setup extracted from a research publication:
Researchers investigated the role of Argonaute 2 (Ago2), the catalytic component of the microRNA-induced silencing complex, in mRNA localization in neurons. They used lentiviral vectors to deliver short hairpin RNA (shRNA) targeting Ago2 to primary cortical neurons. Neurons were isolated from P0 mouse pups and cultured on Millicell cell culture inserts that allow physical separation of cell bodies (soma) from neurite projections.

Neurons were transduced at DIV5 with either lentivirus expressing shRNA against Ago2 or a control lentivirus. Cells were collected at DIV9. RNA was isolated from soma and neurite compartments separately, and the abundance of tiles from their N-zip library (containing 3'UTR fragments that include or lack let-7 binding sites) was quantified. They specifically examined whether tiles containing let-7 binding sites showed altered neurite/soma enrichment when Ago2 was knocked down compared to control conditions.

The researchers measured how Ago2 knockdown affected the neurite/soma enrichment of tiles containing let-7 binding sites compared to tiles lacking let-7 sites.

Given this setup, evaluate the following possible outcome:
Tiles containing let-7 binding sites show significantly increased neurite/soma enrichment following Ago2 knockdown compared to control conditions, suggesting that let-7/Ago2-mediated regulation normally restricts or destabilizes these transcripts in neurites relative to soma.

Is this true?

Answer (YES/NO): NO